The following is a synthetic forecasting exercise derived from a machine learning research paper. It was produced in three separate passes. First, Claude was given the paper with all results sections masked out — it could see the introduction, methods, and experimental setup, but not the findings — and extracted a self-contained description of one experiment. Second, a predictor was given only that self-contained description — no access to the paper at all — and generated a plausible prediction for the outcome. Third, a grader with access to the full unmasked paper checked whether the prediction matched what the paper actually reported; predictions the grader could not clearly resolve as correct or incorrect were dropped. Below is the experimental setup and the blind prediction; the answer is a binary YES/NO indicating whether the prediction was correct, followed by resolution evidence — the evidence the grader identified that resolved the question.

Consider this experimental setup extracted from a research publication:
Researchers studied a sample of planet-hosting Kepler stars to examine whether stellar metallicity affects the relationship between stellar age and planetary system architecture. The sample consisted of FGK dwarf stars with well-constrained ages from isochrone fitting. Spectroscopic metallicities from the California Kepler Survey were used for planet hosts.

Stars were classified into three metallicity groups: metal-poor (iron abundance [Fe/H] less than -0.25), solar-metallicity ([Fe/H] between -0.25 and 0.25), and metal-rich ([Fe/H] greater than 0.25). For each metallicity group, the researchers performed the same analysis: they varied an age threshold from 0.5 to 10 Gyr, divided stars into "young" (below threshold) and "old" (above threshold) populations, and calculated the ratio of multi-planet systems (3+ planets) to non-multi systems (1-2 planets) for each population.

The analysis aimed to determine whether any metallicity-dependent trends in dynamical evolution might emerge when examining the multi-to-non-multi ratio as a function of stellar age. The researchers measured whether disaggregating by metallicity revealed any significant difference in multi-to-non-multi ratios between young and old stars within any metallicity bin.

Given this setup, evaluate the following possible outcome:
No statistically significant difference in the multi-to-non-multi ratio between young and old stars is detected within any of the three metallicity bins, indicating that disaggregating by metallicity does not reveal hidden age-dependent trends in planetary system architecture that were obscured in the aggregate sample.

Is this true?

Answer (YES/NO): YES